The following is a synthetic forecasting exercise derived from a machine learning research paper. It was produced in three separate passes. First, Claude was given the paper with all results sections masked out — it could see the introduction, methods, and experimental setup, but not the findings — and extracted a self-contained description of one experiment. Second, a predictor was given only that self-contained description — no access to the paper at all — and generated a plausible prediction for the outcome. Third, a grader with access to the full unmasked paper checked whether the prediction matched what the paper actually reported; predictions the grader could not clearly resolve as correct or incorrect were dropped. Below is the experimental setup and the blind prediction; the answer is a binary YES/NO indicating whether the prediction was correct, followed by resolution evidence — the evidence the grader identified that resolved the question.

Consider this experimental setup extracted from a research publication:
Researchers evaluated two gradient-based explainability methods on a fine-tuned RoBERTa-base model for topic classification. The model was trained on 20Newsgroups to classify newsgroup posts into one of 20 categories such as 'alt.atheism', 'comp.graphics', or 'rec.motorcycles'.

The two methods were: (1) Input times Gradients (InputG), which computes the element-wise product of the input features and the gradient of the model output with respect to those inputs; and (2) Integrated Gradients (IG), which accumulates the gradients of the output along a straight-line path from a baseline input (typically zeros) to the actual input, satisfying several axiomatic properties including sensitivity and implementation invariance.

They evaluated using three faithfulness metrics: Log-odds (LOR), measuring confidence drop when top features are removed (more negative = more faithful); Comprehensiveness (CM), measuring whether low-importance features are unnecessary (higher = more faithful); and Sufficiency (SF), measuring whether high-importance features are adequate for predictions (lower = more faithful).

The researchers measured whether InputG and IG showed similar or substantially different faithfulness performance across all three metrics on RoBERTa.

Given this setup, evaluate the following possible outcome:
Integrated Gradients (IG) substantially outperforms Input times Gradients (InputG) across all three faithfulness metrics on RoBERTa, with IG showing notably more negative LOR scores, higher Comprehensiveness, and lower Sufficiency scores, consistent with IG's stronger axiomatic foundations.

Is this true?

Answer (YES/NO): NO